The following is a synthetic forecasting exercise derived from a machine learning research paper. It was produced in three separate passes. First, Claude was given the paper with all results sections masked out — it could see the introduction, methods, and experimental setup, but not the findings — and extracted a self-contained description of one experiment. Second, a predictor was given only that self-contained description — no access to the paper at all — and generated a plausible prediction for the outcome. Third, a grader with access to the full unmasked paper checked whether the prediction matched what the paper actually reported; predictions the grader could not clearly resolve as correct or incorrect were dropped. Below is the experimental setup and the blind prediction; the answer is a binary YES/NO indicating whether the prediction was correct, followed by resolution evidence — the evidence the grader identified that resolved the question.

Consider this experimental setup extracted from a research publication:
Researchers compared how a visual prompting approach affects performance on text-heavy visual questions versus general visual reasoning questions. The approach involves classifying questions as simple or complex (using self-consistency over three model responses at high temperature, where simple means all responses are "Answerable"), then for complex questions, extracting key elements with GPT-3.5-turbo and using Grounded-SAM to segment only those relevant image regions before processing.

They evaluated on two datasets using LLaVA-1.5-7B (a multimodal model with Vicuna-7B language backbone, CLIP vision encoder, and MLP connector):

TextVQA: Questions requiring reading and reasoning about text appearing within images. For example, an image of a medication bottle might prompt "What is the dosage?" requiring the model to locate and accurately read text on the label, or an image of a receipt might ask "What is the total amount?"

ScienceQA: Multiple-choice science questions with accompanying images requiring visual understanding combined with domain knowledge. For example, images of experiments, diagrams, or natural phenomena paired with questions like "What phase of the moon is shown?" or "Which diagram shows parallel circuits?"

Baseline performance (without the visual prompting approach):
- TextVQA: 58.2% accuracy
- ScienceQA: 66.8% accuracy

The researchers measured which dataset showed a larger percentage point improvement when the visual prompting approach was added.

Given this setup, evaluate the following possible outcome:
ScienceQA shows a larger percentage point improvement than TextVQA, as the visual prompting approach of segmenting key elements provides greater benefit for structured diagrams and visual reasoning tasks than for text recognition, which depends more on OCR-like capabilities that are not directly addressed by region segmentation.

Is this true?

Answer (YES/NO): YES